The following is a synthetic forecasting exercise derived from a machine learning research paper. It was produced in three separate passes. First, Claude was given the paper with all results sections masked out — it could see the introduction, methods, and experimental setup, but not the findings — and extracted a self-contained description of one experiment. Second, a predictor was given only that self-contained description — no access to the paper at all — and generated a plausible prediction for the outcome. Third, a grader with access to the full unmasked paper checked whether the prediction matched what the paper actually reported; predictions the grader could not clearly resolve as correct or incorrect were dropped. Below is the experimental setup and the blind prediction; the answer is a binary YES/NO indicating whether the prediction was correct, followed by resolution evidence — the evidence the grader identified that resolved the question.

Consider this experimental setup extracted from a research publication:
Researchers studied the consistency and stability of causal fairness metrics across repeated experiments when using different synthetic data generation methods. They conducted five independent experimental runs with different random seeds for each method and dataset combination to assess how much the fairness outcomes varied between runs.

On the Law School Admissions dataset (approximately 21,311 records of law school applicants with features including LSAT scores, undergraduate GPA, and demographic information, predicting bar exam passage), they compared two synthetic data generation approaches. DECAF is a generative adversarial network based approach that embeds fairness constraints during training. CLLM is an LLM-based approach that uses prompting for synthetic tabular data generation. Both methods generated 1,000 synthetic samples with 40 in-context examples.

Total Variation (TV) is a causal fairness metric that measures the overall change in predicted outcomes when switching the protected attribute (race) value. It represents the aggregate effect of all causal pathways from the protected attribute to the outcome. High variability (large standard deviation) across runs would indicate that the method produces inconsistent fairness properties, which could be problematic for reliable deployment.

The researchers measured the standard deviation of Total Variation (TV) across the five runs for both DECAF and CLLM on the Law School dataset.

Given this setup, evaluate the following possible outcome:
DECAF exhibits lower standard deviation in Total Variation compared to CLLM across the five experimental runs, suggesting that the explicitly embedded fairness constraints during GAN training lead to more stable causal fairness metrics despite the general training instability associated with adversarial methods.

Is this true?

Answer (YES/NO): NO